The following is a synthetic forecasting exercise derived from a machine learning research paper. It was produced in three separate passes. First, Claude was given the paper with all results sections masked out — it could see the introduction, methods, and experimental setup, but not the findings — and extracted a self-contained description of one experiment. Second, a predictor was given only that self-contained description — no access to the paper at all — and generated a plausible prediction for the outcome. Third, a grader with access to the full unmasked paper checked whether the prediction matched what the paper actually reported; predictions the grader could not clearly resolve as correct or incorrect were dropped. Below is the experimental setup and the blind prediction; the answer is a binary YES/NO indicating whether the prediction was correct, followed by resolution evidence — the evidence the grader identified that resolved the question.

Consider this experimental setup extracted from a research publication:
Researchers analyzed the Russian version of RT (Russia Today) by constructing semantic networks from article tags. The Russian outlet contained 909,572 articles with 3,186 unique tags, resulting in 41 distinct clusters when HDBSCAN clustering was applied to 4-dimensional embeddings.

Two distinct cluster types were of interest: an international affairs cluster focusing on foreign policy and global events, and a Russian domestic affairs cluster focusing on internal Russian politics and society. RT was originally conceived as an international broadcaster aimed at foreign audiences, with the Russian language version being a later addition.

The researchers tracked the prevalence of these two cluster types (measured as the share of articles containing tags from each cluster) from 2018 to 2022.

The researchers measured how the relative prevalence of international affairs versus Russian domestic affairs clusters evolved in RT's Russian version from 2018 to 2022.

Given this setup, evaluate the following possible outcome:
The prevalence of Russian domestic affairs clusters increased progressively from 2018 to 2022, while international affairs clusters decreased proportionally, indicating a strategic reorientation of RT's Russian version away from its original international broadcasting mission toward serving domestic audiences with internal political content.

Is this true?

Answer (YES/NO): YES